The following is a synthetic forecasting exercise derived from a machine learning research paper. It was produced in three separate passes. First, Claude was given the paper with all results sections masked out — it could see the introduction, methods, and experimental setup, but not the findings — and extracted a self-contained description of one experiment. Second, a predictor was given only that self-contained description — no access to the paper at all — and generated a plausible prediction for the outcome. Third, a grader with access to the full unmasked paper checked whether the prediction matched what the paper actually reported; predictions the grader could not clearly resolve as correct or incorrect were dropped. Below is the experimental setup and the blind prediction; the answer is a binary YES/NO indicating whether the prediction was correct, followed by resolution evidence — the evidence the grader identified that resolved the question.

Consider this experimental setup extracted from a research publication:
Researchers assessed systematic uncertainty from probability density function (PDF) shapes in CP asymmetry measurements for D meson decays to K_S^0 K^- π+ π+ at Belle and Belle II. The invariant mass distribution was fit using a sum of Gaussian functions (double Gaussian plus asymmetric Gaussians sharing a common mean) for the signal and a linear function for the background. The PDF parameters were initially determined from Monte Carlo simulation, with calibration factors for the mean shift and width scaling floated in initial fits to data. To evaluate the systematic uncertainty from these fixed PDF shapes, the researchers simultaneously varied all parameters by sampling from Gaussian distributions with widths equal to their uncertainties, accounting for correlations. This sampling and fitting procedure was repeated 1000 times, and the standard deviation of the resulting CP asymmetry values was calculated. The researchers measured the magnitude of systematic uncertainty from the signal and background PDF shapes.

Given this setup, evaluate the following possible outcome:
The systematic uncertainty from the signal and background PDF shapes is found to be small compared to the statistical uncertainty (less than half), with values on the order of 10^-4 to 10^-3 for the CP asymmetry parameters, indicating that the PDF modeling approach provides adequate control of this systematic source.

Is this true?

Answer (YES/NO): NO